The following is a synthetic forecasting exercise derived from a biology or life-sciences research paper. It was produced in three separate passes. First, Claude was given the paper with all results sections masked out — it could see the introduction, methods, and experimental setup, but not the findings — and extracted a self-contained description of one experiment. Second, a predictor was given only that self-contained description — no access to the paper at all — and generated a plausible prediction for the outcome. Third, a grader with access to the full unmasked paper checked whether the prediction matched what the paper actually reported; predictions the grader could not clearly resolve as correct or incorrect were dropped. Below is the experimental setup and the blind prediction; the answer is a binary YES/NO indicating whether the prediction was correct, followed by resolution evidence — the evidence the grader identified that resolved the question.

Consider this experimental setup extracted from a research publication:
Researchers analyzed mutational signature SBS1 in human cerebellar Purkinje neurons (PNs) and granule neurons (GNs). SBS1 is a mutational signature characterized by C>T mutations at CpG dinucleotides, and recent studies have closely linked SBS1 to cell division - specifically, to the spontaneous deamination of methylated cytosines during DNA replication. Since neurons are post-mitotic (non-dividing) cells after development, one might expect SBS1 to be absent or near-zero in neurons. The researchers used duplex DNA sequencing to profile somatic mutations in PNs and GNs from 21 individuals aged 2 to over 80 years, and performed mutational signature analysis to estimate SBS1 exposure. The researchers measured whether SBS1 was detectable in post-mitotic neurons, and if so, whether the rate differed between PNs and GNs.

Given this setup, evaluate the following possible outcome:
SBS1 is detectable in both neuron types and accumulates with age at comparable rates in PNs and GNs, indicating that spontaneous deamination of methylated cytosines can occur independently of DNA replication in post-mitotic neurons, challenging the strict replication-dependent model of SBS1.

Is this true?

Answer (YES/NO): NO